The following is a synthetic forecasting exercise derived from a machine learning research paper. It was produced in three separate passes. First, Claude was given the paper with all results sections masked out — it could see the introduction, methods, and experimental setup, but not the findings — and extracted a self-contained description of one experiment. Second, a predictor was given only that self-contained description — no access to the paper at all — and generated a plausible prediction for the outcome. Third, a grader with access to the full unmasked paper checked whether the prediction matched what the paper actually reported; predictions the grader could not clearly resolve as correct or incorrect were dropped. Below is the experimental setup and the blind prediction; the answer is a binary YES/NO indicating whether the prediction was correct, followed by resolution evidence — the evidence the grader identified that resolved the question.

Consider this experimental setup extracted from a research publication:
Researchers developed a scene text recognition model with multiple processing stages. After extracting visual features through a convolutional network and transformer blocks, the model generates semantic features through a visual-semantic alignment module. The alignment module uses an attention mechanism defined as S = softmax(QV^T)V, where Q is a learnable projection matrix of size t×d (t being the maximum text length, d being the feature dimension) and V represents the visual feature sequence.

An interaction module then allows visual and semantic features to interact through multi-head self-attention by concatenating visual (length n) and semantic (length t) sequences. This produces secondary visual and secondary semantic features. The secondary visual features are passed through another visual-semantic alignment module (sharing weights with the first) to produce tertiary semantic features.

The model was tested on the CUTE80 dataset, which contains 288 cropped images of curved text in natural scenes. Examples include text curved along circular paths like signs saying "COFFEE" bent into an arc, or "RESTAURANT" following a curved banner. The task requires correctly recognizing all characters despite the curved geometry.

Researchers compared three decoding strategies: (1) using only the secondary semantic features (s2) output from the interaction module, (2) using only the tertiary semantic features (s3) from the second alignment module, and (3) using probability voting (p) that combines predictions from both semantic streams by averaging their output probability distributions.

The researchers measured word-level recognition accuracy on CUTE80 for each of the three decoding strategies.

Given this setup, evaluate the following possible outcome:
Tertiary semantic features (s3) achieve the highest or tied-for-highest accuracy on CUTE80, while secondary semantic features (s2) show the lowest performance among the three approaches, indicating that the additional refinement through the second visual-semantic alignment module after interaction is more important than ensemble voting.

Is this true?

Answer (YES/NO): NO